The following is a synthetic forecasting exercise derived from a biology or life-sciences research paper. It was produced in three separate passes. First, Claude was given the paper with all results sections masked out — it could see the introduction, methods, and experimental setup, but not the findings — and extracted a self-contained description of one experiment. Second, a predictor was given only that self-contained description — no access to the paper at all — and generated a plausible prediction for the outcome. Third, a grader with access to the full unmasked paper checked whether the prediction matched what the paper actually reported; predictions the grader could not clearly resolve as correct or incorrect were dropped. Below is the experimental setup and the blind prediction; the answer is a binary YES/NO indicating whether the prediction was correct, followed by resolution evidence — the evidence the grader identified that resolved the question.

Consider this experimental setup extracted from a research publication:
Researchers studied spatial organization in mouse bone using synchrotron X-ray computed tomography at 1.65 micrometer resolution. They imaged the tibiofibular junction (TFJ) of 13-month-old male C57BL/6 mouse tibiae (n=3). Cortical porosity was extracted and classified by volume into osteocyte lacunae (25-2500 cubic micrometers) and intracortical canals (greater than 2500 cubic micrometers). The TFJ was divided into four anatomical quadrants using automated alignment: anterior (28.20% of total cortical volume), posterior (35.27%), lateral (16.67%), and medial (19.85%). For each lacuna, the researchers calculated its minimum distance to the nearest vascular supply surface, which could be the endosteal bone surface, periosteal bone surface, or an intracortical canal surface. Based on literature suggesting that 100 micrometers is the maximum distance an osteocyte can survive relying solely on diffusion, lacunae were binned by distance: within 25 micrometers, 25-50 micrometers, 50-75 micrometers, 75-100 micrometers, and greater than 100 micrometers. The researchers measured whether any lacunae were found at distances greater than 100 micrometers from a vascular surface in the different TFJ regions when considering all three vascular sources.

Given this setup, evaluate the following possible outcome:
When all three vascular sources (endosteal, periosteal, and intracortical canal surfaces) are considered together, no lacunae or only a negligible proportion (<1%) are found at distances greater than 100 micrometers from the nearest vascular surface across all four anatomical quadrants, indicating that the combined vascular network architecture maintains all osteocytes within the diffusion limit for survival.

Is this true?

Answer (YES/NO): NO